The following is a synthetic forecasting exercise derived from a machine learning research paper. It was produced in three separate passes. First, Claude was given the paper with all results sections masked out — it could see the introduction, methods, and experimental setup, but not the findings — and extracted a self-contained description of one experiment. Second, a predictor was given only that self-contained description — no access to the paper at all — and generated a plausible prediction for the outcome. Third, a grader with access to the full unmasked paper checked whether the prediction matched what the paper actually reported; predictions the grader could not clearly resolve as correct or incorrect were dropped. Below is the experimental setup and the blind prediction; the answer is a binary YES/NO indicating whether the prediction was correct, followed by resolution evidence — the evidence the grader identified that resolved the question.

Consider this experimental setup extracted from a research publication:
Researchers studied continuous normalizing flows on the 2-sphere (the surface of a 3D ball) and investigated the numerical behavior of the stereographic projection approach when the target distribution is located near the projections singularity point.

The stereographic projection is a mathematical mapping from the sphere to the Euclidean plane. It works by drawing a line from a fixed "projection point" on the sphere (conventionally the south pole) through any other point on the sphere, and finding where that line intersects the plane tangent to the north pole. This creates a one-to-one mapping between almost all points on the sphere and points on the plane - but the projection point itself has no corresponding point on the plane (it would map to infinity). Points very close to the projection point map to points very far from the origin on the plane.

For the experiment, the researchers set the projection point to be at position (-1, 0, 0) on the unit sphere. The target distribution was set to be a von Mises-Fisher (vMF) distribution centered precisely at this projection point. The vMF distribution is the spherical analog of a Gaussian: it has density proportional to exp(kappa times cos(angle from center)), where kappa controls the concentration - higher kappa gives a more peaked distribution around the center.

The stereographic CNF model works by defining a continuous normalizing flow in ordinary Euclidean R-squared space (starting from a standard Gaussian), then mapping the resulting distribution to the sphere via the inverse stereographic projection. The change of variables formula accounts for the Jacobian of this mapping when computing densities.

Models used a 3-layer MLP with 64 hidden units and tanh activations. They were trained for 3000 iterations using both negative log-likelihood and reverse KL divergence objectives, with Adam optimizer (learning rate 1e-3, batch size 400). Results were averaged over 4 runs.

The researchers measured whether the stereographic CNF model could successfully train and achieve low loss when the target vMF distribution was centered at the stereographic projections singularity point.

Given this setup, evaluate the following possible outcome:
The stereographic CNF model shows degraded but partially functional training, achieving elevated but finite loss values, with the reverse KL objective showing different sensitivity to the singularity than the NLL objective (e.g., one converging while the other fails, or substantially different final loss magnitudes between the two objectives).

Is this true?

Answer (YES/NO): YES